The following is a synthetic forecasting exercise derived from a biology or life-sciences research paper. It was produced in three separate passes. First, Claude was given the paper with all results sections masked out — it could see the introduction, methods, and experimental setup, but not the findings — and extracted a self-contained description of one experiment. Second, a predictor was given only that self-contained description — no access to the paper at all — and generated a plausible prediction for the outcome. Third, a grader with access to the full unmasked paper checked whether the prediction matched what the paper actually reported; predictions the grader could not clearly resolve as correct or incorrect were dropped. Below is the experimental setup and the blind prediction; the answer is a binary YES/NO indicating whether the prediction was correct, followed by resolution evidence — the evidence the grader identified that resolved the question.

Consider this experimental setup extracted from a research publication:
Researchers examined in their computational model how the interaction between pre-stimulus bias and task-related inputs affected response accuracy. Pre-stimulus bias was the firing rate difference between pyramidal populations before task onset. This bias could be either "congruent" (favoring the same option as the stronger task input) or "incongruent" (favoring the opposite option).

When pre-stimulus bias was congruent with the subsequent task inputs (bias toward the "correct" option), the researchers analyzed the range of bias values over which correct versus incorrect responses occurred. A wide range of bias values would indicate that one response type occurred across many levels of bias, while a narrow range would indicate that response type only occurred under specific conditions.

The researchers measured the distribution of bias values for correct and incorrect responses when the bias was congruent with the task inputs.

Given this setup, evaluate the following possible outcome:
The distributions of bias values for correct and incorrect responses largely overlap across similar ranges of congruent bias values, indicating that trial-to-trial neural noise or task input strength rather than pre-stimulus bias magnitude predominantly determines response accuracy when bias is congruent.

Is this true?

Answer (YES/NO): NO